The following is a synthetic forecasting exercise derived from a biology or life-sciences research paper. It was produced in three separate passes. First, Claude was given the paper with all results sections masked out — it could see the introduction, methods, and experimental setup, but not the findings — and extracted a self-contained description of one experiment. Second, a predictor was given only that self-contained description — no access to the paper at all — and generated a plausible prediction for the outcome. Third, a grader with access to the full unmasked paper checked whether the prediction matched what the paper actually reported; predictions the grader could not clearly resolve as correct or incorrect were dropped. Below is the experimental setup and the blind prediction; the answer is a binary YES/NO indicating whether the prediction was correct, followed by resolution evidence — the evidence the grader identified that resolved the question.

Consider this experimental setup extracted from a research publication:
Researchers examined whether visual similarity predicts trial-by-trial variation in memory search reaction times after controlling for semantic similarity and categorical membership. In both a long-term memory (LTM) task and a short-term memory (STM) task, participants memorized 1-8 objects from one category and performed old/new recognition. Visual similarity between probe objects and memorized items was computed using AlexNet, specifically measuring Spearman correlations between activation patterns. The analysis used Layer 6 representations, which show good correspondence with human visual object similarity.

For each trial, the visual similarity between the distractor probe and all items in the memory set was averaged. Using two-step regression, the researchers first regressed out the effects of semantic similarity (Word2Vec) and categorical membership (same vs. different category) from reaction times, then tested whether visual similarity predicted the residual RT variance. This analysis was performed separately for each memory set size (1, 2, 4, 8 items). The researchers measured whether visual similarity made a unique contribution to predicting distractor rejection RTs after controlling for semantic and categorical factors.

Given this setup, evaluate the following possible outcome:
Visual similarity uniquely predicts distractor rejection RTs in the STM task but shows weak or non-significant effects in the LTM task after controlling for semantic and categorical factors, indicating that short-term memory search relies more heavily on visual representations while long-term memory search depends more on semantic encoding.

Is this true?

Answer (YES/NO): NO